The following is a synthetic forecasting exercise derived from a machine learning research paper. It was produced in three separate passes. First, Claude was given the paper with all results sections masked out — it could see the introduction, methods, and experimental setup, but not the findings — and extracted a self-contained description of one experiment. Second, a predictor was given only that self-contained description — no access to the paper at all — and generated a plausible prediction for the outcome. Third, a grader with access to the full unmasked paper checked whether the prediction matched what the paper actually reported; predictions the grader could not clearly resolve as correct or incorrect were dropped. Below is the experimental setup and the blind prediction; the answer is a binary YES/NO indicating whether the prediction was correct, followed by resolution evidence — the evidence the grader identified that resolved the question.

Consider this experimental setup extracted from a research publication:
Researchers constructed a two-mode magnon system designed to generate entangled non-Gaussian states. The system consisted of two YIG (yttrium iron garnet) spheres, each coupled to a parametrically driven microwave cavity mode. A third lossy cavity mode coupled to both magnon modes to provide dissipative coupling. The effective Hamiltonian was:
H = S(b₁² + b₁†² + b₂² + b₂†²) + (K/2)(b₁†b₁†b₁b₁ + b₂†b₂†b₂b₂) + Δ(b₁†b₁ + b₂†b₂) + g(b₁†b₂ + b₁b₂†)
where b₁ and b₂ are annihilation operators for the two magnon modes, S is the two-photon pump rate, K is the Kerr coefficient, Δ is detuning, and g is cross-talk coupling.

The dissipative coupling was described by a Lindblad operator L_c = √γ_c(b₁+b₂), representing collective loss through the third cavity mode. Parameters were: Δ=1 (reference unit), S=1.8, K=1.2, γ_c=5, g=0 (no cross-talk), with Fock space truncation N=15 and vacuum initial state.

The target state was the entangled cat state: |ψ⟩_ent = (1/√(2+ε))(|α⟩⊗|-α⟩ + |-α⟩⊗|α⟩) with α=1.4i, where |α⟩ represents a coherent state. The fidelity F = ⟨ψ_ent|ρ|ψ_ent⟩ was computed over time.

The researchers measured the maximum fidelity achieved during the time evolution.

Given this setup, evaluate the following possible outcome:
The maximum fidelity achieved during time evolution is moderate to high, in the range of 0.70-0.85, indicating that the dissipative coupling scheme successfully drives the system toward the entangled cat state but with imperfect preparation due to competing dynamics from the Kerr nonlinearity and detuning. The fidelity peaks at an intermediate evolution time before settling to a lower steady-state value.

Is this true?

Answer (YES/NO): NO